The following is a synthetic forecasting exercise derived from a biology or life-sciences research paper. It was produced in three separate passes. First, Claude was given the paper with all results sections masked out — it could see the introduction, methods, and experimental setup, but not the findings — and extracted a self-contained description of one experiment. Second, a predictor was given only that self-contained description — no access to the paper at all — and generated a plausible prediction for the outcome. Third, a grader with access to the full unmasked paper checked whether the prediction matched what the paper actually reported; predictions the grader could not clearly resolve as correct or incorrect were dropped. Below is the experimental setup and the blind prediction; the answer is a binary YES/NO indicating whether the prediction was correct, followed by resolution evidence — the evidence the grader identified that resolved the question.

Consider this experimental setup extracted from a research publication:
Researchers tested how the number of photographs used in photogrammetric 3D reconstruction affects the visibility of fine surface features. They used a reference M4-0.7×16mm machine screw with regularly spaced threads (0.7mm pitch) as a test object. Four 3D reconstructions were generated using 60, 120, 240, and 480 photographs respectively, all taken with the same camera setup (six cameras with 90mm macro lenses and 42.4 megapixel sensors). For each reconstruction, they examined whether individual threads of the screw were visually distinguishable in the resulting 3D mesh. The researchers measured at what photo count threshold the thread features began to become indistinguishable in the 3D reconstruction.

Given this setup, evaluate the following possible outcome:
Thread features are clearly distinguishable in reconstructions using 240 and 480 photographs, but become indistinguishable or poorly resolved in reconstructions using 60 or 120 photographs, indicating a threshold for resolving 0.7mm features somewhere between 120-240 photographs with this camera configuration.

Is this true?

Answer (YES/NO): NO